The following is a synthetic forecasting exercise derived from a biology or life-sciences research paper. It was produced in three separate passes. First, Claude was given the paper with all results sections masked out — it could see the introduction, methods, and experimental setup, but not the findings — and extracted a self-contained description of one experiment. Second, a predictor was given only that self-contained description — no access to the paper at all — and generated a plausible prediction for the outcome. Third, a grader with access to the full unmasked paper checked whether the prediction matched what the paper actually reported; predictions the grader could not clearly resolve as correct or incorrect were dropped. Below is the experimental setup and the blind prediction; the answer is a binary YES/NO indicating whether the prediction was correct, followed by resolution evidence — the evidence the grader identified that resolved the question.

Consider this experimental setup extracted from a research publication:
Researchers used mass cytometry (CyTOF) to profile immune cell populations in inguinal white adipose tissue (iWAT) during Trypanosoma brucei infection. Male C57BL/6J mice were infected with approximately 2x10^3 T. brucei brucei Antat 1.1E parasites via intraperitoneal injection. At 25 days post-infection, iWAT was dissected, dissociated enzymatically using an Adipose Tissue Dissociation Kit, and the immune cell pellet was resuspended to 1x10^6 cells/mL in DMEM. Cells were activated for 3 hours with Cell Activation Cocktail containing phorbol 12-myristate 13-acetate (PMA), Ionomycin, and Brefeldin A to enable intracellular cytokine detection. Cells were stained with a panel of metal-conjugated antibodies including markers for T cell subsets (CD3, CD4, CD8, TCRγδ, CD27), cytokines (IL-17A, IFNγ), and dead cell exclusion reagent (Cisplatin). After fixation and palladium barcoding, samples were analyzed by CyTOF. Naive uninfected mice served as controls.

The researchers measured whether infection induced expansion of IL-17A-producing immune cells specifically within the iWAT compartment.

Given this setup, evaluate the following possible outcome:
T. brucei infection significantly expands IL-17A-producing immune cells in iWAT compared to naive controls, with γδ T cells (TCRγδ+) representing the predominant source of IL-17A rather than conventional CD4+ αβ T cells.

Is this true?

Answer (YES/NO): NO